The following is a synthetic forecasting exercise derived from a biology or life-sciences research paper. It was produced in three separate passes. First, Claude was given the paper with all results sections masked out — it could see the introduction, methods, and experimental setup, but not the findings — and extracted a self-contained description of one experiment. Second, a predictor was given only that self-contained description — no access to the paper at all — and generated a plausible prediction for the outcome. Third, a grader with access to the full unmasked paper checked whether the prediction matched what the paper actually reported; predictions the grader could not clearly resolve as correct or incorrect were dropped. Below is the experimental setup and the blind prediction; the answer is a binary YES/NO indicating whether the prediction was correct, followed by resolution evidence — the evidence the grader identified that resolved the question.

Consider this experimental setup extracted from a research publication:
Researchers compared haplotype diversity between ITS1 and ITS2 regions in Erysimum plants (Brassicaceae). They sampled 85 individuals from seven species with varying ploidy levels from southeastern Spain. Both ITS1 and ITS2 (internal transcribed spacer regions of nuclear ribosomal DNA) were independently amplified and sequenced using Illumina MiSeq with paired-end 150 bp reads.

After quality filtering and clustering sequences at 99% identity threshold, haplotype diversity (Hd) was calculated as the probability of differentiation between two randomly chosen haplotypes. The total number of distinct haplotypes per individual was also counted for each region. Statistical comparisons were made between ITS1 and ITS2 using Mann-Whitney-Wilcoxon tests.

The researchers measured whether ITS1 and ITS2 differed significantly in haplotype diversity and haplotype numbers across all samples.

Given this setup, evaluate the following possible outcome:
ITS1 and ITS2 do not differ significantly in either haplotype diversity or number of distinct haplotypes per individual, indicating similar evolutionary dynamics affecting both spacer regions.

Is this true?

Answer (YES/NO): NO